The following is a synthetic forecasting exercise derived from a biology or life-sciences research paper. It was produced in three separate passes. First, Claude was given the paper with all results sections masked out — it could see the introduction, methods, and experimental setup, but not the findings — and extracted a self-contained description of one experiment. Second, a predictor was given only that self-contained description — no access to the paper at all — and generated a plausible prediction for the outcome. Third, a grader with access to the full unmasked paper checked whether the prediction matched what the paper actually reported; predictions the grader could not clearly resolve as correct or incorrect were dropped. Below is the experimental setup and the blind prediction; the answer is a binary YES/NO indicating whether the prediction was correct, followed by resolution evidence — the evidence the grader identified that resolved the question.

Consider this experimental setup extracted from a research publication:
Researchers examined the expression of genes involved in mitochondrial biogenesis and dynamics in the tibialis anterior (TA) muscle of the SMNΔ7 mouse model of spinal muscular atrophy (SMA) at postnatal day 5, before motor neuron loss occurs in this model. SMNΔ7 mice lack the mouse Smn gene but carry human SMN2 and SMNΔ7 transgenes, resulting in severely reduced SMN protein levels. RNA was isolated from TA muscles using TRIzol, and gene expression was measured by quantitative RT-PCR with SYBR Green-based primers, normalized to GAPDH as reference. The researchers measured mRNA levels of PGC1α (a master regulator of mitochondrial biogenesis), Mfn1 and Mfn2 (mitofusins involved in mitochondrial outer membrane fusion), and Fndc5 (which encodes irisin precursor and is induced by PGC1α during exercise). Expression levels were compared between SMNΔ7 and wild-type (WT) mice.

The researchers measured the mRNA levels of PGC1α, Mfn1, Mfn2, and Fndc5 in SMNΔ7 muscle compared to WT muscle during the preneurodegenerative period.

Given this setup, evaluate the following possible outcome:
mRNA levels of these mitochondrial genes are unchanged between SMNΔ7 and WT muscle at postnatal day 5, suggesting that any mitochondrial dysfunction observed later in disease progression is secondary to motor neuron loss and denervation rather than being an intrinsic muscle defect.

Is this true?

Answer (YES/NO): NO